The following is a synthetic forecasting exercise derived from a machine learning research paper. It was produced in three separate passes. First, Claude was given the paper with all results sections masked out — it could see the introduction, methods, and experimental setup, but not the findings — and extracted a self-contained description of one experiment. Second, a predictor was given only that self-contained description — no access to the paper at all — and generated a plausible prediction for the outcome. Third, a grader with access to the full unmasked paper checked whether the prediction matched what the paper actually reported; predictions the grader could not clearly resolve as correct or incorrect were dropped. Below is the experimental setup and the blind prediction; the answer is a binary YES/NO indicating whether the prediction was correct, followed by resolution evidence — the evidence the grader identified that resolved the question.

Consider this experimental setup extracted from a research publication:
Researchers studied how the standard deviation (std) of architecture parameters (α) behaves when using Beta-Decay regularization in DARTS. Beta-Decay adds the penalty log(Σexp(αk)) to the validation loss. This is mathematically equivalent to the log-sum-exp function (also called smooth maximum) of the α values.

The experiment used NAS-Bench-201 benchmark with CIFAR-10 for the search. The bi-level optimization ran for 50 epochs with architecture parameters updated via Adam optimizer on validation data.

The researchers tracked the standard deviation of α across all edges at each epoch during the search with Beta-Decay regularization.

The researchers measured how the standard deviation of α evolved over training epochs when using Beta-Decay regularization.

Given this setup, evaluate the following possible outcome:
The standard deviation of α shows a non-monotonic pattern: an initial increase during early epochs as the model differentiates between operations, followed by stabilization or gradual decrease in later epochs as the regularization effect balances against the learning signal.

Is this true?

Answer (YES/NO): YES